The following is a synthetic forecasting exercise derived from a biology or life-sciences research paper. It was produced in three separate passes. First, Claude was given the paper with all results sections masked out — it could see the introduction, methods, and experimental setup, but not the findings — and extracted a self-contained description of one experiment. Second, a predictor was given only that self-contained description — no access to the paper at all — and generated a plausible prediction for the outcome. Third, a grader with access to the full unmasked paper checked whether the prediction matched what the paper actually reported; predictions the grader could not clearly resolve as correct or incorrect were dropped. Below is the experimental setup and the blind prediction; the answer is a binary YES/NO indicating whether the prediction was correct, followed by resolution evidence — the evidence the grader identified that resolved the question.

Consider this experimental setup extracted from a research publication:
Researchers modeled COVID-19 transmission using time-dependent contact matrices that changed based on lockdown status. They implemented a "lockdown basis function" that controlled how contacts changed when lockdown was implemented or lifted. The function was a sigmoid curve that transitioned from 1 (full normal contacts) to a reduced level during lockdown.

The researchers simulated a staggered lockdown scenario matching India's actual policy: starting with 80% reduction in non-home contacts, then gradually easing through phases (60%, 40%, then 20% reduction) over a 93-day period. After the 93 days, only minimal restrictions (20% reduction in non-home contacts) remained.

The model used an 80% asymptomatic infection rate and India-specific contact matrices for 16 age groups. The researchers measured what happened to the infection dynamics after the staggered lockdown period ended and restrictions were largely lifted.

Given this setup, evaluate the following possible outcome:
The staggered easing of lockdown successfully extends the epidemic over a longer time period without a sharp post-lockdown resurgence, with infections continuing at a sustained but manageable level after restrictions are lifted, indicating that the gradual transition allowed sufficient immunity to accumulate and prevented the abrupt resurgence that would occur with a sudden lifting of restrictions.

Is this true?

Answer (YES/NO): NO